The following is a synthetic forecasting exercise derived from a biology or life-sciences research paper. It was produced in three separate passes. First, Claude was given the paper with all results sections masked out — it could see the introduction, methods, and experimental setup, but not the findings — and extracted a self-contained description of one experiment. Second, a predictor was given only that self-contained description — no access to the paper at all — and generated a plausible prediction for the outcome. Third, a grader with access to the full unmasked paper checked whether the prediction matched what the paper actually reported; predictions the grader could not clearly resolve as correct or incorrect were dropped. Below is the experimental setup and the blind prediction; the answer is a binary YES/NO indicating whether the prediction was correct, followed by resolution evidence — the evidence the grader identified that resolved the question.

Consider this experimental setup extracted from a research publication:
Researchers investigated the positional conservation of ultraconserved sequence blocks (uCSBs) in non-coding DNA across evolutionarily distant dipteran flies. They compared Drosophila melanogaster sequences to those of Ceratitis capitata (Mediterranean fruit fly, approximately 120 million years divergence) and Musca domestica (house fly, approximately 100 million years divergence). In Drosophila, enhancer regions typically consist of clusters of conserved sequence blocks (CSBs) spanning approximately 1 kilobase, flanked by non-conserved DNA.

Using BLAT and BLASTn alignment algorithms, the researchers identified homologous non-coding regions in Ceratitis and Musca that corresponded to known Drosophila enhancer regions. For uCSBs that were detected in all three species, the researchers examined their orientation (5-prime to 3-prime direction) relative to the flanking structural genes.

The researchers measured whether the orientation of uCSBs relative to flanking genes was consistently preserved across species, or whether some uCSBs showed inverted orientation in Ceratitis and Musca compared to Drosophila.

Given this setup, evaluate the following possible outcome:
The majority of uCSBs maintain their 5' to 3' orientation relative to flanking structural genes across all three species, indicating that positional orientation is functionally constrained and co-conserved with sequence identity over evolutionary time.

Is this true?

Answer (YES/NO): NO